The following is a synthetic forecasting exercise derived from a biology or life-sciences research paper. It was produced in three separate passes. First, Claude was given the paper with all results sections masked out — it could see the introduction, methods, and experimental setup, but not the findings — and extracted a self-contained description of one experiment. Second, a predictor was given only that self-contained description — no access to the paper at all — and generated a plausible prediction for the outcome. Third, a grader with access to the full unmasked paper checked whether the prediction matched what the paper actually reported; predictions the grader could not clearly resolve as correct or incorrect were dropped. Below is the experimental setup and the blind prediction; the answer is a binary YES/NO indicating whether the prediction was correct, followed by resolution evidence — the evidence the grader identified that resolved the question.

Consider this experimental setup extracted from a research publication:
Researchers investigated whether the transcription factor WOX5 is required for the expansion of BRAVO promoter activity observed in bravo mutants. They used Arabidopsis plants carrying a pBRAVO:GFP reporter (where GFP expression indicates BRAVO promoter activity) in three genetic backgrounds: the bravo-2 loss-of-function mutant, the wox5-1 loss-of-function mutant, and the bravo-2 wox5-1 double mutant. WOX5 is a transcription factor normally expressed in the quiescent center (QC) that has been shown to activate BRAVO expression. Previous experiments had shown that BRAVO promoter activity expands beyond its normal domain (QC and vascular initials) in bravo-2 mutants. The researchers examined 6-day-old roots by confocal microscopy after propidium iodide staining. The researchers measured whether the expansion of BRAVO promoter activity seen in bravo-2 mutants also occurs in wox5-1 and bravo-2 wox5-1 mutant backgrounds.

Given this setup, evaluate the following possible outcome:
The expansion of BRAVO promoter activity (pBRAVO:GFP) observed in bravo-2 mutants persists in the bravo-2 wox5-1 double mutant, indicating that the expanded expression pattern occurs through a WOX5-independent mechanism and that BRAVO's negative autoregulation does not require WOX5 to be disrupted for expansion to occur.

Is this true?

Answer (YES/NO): NO